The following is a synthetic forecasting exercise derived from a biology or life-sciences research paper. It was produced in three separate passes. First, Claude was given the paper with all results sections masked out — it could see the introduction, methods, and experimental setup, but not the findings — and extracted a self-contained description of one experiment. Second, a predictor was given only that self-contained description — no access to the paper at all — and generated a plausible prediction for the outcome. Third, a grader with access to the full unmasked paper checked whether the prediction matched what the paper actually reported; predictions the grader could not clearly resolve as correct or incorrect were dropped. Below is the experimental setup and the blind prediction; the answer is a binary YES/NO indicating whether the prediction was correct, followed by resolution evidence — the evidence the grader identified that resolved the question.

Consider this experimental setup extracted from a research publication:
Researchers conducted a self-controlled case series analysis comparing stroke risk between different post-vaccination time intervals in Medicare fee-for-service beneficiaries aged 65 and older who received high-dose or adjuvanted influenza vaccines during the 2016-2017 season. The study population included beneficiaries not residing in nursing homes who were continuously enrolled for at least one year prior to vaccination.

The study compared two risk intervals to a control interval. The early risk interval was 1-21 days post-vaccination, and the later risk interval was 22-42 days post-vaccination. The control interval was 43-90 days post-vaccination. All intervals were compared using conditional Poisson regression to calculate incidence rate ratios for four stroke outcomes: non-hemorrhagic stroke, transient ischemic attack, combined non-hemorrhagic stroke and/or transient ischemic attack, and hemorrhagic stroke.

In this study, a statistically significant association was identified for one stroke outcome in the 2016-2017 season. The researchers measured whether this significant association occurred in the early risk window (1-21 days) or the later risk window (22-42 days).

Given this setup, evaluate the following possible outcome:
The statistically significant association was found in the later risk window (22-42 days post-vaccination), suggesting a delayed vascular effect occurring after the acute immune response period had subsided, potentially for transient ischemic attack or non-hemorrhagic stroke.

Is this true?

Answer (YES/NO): NO